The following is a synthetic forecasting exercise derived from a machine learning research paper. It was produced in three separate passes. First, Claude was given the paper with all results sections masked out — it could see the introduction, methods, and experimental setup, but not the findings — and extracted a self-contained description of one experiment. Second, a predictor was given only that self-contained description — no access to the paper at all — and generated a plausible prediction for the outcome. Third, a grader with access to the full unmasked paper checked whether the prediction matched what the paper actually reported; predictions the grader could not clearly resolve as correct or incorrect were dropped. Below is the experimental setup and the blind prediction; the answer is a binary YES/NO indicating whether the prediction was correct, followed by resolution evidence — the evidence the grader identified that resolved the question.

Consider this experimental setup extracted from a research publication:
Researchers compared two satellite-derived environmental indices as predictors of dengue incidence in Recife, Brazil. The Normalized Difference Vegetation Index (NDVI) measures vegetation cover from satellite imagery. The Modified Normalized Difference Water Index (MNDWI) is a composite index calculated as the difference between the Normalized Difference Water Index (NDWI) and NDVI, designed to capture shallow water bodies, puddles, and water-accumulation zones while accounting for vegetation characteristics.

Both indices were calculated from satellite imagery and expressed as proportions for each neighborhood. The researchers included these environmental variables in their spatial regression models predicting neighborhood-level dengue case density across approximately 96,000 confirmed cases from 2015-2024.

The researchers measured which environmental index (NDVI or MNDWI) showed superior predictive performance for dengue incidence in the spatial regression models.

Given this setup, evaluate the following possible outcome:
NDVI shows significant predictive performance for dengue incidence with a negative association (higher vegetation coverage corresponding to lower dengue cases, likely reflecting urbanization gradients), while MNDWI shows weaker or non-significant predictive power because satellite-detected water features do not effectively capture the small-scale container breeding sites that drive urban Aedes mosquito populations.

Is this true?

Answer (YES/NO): NO